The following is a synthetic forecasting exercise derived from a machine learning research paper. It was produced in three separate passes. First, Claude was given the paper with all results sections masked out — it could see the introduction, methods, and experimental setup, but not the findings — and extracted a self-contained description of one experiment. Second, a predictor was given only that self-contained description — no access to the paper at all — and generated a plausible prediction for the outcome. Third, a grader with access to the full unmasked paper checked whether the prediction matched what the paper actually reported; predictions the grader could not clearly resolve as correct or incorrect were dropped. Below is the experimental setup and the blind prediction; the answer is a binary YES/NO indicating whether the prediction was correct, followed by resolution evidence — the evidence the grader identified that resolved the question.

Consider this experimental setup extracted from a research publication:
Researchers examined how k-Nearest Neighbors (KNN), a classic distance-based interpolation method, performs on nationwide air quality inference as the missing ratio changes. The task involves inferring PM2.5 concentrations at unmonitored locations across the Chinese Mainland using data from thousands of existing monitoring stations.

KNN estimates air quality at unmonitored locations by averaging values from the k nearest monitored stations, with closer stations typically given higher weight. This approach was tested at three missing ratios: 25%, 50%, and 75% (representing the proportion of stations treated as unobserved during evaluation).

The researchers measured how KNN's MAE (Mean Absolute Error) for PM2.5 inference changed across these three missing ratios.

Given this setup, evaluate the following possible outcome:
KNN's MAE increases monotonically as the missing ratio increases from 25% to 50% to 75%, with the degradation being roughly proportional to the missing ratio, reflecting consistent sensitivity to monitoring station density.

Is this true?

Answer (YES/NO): NO